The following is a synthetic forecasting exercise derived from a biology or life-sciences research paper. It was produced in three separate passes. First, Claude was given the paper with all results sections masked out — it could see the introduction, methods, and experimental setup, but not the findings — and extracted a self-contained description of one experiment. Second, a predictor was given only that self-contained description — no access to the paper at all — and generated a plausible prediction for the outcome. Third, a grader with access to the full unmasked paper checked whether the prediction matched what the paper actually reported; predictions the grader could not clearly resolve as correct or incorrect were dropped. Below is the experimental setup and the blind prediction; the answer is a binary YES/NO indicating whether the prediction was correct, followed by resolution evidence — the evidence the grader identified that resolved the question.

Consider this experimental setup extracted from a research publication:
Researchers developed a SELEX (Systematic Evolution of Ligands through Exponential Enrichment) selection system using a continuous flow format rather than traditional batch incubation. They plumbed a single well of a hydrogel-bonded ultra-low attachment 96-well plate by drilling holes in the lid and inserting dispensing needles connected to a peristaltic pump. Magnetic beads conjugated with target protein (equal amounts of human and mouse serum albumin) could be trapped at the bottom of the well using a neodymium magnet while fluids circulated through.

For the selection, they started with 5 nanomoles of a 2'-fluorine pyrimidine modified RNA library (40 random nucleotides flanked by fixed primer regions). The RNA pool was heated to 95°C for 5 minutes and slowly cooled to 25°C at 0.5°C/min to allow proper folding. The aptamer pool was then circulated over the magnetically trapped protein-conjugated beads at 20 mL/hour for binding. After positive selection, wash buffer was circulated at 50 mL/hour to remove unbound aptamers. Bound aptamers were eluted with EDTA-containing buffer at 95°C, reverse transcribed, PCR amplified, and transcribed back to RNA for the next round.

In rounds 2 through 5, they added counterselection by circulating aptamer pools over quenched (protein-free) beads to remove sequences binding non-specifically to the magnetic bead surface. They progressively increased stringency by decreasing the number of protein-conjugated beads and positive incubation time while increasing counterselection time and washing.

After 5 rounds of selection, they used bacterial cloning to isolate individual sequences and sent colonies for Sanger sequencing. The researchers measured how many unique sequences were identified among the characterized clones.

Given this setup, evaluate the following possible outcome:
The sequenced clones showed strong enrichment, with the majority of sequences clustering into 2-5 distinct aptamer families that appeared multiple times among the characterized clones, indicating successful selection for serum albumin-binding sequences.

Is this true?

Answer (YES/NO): NO